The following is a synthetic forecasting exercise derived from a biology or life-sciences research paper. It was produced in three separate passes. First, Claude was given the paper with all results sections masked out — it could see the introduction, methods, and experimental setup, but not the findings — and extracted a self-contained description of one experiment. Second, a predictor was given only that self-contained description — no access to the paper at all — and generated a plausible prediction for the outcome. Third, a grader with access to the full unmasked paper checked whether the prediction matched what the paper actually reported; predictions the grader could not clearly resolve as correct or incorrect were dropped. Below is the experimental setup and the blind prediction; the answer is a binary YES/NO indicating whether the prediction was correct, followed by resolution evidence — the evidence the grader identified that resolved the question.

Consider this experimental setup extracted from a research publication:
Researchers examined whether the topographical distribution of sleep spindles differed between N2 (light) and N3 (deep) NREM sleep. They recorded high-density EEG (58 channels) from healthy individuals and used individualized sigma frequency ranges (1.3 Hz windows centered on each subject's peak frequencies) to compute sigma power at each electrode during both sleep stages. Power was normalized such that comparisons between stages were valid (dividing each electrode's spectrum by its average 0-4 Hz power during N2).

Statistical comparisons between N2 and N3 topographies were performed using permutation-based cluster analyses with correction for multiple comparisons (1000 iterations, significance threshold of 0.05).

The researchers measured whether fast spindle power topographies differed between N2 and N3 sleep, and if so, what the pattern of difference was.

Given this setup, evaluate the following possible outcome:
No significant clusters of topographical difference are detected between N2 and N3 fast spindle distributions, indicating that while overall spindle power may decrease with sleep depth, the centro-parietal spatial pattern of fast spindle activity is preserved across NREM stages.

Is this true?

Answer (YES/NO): NO